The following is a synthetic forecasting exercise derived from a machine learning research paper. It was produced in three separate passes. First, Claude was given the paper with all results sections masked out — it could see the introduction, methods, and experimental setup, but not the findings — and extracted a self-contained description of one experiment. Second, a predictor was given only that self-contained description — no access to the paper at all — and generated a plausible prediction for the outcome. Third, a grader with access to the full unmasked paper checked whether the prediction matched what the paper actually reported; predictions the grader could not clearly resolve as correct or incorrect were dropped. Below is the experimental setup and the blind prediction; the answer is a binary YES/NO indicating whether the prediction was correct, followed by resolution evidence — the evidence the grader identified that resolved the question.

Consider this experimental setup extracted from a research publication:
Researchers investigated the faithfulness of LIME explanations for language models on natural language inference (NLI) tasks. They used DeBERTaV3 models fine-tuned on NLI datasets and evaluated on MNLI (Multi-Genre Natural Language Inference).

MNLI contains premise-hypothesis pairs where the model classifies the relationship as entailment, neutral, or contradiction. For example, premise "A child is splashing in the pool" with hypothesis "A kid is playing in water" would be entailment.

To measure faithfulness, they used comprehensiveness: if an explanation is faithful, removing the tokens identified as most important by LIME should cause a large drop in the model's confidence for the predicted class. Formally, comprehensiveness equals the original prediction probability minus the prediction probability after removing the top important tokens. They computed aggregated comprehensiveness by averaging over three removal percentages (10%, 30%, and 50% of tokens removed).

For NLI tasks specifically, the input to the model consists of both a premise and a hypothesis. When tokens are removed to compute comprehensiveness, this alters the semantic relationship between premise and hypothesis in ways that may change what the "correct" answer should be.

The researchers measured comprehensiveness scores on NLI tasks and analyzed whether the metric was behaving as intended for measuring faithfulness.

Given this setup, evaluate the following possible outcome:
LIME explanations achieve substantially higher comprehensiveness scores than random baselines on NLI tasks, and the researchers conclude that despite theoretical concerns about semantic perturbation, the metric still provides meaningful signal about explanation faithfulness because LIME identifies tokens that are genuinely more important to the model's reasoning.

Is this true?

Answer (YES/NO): NO